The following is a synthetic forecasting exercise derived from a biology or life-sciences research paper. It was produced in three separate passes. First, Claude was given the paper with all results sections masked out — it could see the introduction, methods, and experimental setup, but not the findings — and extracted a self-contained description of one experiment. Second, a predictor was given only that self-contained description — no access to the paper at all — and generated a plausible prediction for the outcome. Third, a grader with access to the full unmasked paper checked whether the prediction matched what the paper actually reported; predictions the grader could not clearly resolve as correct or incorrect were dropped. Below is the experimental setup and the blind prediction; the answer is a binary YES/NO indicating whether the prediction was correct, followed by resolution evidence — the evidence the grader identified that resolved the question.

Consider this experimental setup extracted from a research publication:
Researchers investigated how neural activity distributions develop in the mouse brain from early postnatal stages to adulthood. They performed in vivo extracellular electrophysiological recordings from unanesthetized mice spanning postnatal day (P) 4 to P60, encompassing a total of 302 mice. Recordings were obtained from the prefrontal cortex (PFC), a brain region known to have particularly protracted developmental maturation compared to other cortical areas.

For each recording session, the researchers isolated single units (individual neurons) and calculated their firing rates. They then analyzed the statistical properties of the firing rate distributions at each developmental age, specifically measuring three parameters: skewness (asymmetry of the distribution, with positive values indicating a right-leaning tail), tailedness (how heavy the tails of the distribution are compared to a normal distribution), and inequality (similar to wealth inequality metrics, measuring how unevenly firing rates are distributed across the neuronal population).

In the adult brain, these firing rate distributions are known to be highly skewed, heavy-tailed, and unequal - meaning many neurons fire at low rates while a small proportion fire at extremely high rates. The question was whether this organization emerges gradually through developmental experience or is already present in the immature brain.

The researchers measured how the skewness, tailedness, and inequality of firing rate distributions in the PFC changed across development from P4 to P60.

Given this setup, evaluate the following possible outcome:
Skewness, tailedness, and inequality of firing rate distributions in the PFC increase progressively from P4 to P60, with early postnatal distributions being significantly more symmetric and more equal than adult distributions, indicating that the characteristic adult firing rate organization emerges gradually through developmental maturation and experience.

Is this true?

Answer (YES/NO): NO